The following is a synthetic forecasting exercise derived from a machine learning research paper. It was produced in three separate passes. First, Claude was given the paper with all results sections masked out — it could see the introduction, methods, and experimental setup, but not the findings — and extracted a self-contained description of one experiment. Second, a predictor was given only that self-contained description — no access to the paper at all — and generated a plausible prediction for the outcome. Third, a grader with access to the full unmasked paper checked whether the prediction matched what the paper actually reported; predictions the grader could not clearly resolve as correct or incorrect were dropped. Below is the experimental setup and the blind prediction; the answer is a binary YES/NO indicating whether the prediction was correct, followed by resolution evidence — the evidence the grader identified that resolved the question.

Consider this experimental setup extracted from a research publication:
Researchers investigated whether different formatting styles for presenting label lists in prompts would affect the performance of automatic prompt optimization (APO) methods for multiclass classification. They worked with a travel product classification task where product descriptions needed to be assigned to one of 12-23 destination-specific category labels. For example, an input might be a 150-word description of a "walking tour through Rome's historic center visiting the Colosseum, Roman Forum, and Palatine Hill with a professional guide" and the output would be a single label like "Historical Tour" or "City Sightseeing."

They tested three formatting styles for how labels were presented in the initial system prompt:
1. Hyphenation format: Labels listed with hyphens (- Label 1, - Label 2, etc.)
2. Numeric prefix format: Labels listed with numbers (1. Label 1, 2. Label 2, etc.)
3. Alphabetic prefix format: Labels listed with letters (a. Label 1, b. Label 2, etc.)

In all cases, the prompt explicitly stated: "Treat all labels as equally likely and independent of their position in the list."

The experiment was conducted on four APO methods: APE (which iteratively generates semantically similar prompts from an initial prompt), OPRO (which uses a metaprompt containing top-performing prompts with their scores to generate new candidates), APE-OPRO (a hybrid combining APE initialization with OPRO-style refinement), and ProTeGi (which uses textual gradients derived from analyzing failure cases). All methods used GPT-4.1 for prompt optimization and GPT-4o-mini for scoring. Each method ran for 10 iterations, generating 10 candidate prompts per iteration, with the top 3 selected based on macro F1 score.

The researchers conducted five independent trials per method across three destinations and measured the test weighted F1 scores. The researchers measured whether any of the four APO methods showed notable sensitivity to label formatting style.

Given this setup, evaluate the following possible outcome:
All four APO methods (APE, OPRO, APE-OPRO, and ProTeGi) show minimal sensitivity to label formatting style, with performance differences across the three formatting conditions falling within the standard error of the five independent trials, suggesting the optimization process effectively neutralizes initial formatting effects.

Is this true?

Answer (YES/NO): NO